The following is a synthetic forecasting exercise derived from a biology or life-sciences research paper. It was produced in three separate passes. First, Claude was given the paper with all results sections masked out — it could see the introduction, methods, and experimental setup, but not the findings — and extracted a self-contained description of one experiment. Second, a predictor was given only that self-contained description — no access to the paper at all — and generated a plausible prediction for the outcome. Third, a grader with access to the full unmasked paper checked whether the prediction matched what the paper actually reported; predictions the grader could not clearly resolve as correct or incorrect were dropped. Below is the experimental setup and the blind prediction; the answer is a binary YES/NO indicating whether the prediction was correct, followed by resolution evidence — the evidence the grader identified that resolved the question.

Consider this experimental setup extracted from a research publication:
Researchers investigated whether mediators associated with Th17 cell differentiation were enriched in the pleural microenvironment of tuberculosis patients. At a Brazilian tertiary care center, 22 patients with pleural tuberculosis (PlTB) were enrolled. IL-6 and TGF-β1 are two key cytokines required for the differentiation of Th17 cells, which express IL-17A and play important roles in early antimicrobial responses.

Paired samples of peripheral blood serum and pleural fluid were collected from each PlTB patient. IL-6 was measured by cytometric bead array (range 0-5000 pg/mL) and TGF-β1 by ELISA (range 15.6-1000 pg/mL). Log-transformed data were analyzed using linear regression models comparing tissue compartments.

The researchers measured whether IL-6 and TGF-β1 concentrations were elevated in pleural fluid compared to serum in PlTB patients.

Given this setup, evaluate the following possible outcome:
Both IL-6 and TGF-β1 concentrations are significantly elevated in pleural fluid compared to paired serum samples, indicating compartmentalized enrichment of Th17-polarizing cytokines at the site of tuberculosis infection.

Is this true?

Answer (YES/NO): NO